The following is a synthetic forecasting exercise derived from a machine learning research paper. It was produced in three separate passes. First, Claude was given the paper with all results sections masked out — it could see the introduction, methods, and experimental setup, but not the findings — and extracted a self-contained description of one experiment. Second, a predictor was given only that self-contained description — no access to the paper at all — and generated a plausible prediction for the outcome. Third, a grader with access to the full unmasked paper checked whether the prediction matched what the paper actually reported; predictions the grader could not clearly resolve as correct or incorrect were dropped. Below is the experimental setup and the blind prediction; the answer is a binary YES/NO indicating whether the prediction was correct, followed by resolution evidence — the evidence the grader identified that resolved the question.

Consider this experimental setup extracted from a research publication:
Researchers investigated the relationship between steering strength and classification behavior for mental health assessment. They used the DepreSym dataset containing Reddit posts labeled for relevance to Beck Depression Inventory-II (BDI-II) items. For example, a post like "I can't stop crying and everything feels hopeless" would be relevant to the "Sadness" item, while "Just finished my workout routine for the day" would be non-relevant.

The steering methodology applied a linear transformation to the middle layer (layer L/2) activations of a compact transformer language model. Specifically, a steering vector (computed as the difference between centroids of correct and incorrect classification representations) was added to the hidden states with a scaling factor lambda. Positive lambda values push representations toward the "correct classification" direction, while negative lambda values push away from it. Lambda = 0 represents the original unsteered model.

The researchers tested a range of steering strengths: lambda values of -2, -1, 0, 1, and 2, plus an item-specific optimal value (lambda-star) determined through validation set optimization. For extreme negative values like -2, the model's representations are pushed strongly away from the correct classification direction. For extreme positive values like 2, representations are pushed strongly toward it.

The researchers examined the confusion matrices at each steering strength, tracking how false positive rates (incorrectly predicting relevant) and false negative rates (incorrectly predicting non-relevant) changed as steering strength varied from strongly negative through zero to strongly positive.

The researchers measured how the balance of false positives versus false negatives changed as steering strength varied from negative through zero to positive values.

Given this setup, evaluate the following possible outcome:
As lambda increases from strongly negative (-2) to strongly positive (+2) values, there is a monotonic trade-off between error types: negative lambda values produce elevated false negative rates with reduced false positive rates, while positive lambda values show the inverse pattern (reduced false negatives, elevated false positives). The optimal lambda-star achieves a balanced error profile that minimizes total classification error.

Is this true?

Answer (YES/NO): NO